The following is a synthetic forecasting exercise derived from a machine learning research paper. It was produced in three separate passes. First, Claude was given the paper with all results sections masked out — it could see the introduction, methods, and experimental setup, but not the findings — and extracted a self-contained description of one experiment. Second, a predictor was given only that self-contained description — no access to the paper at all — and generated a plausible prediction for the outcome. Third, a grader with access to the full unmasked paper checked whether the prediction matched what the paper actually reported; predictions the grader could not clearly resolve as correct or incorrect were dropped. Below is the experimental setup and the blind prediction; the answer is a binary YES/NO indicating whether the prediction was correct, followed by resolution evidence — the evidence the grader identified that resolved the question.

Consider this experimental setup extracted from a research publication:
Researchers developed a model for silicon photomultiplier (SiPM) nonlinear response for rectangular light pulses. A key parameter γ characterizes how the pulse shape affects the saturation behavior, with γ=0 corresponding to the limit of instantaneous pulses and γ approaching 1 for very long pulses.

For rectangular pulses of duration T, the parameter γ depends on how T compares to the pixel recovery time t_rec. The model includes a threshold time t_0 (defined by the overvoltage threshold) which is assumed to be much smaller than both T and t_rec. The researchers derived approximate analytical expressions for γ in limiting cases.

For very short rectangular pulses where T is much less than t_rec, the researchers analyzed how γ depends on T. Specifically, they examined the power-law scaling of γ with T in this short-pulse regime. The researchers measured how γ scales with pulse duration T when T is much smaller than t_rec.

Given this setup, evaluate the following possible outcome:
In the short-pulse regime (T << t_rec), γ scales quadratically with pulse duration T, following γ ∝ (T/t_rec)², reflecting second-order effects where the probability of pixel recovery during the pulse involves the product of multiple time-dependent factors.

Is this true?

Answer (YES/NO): YES